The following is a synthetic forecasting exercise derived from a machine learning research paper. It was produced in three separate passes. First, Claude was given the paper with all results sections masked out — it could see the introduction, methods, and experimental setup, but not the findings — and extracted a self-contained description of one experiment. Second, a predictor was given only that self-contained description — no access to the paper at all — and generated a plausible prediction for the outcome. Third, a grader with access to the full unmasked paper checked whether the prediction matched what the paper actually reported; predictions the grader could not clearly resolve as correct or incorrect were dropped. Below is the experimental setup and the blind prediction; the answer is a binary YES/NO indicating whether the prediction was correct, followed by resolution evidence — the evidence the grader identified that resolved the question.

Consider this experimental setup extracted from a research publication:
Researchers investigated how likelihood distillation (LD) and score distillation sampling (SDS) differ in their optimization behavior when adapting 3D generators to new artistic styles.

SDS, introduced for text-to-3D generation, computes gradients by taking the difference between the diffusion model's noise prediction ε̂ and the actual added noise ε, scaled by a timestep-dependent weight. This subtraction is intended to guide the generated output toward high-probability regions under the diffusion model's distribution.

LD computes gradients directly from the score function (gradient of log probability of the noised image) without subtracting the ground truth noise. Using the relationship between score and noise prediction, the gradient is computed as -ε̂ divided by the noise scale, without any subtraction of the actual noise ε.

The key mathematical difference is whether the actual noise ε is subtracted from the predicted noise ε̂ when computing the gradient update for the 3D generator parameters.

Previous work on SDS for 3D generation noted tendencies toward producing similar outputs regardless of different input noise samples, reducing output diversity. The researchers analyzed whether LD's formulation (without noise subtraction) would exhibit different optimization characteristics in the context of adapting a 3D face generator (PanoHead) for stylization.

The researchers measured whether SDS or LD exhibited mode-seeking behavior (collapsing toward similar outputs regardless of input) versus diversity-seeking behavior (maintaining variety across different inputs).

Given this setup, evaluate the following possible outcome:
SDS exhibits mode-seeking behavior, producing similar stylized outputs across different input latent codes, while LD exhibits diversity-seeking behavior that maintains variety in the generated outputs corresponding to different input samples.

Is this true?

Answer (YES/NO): YES